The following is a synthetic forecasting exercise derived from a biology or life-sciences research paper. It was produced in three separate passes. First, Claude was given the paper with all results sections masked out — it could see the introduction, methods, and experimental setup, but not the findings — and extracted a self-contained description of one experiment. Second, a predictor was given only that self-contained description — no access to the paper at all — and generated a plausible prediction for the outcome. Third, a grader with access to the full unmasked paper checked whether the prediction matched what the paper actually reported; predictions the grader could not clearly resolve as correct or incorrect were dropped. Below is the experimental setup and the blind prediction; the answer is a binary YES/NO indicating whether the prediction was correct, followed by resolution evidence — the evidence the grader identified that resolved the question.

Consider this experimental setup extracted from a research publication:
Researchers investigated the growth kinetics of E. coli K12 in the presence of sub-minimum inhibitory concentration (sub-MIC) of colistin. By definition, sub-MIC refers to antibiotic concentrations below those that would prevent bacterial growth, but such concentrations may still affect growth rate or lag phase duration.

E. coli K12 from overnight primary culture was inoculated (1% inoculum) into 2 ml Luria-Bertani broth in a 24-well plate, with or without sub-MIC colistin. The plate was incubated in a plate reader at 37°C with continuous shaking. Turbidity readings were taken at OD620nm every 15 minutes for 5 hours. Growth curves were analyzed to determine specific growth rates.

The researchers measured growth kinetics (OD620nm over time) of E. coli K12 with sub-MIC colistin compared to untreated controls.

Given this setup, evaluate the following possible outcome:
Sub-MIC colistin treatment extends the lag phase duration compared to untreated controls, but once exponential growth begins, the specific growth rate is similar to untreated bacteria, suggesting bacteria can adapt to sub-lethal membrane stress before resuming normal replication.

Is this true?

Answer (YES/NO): NO